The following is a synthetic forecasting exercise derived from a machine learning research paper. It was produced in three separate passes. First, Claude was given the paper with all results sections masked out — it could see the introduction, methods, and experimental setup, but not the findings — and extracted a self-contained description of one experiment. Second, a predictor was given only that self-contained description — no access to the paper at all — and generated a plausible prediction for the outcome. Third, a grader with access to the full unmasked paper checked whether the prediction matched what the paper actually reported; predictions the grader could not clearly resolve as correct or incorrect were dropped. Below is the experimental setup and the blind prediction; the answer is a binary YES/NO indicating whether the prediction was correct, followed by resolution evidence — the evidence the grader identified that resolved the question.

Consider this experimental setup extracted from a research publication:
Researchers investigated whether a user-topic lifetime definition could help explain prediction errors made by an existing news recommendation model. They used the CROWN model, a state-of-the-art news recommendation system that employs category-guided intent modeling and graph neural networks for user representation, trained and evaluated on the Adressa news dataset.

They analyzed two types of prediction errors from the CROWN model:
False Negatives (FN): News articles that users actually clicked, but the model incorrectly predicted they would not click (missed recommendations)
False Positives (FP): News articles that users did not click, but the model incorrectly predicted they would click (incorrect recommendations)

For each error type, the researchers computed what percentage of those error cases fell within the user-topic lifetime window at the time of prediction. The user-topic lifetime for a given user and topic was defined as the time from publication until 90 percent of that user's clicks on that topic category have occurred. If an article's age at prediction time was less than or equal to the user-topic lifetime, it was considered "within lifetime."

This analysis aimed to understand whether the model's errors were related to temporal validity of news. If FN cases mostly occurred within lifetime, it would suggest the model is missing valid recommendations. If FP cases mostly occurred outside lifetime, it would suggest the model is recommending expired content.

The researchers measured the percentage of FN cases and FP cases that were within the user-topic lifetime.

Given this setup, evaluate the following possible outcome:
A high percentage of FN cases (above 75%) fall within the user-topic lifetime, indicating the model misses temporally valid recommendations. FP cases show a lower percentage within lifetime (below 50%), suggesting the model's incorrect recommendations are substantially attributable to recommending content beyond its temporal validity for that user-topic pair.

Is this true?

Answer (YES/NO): YES